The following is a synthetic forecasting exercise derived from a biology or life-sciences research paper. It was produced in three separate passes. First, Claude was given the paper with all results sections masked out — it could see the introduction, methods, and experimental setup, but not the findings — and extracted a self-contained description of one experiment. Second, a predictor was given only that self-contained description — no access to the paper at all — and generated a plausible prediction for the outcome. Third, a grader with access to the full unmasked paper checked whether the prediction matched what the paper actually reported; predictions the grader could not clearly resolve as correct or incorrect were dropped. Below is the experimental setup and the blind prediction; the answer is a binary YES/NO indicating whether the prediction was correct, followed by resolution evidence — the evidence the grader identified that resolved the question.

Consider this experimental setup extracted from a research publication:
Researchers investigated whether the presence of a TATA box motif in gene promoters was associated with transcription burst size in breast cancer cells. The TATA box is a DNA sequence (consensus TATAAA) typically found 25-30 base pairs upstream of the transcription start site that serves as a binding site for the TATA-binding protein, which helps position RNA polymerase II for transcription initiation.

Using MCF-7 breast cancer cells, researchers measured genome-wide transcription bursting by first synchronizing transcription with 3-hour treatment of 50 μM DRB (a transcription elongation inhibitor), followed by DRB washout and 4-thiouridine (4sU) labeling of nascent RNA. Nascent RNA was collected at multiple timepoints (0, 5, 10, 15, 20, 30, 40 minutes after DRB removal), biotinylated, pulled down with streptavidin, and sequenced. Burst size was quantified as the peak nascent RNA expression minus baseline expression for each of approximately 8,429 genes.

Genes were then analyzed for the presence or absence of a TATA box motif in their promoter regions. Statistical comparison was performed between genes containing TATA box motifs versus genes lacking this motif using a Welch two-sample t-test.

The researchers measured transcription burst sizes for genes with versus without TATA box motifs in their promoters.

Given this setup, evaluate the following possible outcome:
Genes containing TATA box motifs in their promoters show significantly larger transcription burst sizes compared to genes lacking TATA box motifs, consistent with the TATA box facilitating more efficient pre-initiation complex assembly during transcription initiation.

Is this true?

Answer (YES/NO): YES